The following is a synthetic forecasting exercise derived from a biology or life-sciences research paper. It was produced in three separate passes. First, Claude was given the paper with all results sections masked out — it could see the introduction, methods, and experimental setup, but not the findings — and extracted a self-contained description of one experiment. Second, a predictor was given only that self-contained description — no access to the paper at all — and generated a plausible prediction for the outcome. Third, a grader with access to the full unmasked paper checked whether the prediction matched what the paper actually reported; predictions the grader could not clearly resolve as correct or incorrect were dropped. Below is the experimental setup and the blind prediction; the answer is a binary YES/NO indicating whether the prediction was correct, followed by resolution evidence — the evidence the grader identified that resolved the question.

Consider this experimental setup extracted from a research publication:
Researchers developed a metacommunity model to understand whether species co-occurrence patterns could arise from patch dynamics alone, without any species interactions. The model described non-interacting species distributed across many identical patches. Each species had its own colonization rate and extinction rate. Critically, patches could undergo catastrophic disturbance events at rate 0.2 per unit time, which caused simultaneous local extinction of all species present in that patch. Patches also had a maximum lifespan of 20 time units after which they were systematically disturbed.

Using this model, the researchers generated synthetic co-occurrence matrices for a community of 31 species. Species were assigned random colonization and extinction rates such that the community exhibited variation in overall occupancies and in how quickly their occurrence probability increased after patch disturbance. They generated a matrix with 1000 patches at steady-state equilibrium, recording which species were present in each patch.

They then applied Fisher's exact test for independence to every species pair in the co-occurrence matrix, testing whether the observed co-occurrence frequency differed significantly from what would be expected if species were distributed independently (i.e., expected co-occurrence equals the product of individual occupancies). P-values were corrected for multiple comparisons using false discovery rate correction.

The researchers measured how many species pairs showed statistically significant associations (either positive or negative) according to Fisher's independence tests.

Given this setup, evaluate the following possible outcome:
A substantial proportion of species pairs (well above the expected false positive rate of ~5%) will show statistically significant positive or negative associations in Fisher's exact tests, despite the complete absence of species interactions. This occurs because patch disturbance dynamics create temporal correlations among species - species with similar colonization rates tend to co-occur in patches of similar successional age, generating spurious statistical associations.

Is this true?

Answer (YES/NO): NO